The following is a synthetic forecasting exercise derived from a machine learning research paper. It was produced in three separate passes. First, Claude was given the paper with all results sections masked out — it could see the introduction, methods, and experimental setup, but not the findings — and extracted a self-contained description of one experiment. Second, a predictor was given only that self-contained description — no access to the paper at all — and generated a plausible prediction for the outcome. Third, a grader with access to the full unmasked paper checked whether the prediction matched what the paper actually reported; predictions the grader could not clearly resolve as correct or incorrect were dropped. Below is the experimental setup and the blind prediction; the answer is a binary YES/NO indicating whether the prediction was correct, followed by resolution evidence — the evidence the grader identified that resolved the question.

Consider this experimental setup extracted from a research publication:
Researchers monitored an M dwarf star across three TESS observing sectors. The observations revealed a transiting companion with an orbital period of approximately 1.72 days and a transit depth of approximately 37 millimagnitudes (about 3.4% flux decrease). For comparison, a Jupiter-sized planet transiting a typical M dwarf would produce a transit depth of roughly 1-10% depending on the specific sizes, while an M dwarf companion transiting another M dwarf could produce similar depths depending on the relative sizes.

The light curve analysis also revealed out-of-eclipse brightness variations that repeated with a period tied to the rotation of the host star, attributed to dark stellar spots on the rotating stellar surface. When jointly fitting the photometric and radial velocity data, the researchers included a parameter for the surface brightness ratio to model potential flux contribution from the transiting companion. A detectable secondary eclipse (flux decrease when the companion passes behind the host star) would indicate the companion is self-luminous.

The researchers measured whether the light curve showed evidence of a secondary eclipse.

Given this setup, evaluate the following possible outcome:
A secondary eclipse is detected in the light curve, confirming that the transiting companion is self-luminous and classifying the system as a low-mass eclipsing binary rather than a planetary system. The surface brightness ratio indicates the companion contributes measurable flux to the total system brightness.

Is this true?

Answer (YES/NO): YES